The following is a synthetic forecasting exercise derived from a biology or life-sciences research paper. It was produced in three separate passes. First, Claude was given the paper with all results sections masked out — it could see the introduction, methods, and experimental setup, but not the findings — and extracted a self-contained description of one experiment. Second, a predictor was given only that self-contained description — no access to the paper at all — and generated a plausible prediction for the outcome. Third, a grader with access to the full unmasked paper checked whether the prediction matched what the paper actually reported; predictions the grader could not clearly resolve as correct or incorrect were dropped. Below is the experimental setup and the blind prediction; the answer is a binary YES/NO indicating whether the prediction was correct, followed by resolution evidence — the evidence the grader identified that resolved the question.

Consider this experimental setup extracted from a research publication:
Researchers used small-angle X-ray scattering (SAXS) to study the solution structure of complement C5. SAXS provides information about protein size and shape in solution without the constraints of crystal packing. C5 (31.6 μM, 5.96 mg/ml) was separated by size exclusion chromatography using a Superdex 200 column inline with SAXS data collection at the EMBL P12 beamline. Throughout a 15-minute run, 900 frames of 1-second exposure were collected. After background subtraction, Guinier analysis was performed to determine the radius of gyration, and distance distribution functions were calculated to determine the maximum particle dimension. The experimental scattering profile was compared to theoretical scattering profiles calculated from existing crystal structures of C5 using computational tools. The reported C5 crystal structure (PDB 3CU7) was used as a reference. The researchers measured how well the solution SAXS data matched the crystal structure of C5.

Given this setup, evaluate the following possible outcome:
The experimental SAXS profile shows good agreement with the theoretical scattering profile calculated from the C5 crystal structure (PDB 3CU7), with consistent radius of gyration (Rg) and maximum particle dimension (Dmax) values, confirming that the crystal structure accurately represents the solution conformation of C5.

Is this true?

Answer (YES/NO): NO